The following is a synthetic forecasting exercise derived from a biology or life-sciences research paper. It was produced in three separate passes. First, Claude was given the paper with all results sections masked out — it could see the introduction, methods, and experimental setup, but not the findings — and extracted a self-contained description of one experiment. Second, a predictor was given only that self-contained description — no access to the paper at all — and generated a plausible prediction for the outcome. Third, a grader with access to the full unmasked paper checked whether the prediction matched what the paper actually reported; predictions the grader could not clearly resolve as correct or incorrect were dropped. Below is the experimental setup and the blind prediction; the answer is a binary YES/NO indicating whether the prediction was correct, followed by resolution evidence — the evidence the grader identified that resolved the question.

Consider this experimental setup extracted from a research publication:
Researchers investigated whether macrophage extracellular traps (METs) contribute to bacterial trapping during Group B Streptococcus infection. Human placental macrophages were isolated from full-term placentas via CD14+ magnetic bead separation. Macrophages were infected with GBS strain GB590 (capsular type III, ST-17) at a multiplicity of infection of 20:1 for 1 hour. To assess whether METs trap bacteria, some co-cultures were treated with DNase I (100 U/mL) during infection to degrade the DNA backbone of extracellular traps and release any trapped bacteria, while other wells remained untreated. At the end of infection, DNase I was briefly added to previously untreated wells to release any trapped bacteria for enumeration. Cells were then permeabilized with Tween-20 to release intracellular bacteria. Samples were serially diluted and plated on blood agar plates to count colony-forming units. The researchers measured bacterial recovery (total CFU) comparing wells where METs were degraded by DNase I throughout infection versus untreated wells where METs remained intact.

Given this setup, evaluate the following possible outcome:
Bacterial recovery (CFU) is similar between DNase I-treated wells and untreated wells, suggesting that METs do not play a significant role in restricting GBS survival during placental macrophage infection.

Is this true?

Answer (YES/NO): NO